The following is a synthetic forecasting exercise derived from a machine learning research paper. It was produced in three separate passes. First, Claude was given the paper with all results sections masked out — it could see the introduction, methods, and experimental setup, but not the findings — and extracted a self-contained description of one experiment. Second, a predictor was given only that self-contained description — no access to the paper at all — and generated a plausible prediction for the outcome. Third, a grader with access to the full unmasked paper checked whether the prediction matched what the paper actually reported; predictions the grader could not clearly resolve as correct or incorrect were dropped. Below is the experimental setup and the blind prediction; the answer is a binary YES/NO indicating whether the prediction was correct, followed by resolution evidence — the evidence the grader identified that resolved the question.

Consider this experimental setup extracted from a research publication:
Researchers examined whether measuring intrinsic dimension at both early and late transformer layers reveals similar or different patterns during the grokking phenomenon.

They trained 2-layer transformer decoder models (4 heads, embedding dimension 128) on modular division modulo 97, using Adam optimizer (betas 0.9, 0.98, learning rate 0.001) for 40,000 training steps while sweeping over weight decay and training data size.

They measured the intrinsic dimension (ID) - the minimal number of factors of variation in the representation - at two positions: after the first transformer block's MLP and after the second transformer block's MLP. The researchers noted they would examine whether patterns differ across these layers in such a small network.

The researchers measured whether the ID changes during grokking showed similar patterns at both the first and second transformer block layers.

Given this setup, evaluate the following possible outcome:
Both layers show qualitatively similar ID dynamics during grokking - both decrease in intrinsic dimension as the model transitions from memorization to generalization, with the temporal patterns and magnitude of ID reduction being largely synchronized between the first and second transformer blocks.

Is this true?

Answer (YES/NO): YES